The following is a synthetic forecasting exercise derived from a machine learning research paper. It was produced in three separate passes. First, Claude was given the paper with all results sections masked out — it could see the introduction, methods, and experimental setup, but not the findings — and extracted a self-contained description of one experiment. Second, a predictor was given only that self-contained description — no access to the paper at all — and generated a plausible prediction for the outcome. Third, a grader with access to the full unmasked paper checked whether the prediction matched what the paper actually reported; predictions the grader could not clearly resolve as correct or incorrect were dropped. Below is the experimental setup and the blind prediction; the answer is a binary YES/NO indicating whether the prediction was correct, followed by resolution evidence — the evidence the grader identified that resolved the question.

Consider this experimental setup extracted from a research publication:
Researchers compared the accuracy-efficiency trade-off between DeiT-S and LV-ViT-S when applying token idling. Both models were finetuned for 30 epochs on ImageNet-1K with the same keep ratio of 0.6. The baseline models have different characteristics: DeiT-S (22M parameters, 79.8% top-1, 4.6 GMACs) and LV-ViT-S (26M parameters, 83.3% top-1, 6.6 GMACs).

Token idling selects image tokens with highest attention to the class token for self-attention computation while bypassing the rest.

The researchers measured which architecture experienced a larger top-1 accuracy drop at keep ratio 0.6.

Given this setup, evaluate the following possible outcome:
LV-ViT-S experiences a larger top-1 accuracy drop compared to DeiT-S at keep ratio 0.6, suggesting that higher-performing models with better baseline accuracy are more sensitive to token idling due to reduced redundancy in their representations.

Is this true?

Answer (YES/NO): NO